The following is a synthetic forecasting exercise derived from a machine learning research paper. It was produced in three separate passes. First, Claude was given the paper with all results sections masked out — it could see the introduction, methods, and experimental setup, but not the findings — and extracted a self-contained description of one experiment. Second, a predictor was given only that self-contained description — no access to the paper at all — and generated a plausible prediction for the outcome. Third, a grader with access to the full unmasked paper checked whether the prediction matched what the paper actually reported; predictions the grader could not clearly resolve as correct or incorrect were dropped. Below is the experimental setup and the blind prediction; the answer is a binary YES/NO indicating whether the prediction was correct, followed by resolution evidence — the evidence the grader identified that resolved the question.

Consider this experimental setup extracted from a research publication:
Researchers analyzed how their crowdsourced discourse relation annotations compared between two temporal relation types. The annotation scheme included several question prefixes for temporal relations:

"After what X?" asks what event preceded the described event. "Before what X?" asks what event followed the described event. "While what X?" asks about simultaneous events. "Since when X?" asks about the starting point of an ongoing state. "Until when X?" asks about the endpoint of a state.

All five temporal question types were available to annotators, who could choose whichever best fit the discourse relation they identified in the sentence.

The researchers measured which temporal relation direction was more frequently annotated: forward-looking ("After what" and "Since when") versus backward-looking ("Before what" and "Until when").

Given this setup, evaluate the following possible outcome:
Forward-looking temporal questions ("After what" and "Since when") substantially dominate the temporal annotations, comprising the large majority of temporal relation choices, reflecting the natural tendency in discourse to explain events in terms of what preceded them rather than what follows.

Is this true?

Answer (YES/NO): YES